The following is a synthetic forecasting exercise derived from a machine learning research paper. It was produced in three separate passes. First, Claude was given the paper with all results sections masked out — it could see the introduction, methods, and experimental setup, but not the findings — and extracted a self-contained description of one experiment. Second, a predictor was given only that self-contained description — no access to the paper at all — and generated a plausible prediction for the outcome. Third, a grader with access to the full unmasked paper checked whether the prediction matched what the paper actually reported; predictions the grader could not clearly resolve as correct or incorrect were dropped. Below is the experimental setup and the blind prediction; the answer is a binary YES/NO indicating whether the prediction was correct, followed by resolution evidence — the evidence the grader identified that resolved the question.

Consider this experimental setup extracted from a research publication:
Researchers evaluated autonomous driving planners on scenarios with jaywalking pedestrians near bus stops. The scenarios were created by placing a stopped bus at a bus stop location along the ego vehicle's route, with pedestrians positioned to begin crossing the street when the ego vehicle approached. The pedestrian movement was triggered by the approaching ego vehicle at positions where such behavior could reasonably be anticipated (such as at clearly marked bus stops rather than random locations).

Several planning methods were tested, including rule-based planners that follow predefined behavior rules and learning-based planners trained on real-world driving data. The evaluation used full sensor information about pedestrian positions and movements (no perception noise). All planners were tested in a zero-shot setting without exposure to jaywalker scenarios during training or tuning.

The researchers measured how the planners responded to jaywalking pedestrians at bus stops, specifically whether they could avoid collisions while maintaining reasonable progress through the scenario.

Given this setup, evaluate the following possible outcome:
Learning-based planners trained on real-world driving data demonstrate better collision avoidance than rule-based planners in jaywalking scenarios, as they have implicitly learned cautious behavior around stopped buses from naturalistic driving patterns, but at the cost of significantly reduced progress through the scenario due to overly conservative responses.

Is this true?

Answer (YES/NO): NO